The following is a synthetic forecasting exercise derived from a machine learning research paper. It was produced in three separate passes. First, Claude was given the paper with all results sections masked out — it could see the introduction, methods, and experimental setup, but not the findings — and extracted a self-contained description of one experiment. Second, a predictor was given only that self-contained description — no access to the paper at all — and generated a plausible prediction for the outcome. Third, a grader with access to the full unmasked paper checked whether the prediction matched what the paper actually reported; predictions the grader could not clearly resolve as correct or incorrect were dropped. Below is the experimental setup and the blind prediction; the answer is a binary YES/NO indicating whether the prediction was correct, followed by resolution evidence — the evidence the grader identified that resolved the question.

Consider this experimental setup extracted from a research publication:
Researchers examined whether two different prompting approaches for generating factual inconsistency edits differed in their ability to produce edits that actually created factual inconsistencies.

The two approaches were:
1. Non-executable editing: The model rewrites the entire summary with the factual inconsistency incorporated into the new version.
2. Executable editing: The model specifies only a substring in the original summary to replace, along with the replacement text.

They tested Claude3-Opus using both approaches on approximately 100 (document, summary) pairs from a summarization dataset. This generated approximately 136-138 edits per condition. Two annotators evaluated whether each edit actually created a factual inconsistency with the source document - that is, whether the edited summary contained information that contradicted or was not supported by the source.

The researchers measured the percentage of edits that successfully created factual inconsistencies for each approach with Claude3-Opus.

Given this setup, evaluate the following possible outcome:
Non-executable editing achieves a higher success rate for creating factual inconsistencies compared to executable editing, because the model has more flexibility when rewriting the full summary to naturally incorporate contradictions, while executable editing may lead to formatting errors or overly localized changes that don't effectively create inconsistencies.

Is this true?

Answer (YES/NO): YES